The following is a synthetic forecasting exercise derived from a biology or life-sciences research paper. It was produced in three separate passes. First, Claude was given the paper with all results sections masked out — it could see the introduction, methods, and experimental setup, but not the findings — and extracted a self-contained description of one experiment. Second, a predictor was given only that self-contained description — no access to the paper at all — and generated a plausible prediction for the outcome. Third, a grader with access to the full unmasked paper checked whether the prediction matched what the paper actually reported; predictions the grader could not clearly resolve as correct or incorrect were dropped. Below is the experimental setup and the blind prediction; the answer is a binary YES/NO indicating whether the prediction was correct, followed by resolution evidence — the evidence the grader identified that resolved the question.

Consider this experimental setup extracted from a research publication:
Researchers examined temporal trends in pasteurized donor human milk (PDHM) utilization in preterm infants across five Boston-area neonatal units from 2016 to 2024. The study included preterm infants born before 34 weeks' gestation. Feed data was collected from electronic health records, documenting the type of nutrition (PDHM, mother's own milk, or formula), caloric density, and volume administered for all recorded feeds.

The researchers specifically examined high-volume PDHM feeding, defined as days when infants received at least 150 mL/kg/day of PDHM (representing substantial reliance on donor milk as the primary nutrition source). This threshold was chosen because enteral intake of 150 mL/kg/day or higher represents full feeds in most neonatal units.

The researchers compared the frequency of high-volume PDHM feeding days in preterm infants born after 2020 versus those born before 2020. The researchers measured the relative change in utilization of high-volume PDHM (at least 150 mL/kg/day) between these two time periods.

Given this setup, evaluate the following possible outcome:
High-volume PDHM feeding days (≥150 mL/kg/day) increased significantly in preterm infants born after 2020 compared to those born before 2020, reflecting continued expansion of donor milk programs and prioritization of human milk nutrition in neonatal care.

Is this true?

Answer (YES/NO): YES